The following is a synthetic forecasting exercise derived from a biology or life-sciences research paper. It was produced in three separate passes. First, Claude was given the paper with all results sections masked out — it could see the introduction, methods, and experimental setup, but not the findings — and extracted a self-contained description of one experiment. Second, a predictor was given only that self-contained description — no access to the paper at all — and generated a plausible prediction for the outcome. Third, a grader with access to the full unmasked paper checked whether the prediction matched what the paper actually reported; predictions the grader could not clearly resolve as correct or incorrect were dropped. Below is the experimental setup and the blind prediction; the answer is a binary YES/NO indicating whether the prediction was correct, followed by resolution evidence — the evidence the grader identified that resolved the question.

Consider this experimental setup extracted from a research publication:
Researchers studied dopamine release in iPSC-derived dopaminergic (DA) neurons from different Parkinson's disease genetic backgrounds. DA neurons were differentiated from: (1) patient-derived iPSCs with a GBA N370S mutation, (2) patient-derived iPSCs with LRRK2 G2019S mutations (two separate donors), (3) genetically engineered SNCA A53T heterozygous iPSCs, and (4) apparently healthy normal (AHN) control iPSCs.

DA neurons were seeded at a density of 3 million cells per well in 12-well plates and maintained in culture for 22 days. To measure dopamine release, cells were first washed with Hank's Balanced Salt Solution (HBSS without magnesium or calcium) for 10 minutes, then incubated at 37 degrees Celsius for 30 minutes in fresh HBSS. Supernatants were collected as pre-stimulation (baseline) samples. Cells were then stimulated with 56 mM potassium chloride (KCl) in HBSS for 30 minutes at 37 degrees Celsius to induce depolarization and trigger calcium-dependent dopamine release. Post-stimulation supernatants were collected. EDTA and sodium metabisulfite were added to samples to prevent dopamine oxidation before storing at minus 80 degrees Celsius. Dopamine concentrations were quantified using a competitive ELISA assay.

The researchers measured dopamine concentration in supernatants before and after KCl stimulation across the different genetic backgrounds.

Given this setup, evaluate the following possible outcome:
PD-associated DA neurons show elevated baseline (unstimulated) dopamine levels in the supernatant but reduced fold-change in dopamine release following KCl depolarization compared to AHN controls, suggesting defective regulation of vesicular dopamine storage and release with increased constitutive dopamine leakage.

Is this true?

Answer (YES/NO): NO